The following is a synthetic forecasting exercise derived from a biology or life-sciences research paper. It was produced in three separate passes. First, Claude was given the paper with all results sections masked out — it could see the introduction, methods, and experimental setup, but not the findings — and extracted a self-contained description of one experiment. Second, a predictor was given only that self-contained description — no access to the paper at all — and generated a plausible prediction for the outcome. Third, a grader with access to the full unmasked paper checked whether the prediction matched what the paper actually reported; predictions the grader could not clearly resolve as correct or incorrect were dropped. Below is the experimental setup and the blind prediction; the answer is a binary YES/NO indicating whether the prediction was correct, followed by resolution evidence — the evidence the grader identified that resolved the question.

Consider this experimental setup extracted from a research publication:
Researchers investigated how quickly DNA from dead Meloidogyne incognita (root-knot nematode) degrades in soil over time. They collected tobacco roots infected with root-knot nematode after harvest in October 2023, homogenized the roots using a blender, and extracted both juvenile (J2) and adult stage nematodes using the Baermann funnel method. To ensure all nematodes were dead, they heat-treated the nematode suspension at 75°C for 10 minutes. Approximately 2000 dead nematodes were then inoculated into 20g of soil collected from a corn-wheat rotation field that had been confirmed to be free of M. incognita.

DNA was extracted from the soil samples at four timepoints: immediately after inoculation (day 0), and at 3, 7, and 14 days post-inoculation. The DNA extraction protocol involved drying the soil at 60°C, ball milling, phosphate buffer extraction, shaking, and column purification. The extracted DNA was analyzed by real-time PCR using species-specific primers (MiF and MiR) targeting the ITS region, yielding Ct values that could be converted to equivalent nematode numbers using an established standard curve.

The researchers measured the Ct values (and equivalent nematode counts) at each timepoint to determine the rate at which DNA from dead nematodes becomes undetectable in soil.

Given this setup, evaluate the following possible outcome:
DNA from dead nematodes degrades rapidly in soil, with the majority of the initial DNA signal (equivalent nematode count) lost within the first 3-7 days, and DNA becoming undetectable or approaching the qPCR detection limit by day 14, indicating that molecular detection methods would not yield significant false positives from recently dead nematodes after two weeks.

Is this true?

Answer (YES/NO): YES